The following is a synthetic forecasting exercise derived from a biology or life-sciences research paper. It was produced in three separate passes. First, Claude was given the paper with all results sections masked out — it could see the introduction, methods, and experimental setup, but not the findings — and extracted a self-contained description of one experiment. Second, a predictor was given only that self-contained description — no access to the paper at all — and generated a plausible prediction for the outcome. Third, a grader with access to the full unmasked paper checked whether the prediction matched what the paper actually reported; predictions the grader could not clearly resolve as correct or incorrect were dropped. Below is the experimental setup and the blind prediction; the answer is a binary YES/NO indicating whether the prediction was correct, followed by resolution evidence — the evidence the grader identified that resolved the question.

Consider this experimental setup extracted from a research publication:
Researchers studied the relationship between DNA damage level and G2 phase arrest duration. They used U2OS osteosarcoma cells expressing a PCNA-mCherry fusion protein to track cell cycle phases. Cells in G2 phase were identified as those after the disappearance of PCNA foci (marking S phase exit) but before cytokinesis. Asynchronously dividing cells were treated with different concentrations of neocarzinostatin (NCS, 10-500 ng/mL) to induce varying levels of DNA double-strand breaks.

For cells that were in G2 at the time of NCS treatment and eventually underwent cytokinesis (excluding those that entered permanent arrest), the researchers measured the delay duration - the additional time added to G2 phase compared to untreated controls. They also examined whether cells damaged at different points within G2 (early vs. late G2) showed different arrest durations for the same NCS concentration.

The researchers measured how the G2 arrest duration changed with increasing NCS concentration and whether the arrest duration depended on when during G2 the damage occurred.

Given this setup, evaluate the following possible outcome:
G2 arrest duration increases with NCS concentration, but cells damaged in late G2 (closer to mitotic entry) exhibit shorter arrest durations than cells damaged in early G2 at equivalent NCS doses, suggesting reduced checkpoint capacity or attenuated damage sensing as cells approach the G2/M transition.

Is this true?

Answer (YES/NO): NO